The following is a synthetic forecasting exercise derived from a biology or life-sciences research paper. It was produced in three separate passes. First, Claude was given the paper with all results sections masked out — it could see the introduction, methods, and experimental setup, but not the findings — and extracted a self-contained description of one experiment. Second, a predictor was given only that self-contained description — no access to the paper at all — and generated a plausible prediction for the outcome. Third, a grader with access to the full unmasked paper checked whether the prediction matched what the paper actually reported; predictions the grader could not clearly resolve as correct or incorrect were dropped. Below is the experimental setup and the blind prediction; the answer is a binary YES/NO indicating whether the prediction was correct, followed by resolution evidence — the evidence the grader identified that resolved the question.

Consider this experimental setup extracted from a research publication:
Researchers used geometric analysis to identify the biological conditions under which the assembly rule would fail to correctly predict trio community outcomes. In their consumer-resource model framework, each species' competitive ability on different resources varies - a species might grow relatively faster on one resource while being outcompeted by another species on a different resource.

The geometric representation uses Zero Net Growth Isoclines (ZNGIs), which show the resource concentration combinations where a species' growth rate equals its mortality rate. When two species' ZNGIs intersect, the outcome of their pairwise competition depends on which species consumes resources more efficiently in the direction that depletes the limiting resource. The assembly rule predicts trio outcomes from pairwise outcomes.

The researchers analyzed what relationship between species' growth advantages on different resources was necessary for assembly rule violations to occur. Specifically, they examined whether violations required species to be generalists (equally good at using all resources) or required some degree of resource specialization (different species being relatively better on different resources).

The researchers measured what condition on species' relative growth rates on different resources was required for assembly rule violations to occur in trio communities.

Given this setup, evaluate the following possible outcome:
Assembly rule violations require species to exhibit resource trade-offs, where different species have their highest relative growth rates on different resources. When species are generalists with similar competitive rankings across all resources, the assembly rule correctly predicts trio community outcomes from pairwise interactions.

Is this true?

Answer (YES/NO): YES